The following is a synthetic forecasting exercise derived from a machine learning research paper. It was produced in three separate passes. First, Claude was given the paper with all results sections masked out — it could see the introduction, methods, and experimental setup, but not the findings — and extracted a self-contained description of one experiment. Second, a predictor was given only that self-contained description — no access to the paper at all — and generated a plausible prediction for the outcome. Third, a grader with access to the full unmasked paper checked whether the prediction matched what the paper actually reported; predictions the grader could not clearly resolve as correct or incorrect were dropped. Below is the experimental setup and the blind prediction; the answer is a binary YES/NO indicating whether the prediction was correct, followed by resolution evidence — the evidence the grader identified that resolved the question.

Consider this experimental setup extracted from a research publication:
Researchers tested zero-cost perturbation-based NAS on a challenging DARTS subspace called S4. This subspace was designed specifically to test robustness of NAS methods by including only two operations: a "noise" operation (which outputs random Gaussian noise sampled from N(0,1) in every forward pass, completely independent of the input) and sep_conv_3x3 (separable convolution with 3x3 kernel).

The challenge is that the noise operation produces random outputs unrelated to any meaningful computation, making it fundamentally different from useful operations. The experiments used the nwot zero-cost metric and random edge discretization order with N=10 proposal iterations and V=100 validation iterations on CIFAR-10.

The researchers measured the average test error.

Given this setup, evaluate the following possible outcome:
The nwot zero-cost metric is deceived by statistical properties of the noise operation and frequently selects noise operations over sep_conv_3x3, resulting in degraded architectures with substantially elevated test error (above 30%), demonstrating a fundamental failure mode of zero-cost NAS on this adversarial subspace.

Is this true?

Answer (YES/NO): NO